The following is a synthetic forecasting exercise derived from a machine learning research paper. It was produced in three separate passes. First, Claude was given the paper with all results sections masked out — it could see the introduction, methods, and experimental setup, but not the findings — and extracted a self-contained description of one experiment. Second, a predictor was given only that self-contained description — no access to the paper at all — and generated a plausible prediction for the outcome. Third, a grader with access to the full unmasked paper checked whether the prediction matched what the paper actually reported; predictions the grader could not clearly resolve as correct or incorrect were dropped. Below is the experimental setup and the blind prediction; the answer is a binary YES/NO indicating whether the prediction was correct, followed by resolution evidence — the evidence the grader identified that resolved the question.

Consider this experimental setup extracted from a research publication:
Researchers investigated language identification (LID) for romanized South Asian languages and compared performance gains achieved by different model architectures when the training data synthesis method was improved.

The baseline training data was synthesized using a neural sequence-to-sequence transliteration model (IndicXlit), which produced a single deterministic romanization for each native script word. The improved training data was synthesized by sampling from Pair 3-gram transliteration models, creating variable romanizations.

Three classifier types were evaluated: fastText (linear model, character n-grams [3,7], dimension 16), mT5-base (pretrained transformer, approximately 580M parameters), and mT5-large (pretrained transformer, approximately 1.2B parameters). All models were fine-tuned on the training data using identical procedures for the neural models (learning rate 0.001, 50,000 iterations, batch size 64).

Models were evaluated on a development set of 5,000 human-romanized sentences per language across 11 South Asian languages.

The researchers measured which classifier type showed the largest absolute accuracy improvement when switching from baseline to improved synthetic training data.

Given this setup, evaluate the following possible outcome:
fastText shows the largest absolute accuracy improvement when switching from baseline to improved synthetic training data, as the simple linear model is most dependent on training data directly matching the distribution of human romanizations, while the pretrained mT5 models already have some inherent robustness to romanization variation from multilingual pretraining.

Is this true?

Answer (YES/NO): YES